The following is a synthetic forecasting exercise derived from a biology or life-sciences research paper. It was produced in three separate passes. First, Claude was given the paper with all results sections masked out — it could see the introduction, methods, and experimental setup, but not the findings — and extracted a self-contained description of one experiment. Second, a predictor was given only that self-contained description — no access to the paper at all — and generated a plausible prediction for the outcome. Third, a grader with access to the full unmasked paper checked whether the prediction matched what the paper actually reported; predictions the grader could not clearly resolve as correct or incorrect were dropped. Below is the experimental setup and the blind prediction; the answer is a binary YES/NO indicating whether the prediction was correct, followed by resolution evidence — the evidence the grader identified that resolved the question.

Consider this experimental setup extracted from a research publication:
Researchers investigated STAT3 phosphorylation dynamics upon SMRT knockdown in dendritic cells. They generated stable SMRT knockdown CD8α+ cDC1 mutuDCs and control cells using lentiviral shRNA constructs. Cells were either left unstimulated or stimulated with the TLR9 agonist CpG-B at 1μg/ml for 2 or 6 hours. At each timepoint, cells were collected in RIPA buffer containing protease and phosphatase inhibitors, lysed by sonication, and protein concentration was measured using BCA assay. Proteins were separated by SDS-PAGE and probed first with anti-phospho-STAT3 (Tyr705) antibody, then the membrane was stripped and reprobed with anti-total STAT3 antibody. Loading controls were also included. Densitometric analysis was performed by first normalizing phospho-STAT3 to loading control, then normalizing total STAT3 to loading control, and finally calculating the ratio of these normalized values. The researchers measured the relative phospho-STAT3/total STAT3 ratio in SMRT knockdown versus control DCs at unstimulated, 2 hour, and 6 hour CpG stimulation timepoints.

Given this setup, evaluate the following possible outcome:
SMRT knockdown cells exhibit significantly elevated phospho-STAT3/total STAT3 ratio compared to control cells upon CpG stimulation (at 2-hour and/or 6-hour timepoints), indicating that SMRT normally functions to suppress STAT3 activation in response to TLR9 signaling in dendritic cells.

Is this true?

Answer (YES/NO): NO